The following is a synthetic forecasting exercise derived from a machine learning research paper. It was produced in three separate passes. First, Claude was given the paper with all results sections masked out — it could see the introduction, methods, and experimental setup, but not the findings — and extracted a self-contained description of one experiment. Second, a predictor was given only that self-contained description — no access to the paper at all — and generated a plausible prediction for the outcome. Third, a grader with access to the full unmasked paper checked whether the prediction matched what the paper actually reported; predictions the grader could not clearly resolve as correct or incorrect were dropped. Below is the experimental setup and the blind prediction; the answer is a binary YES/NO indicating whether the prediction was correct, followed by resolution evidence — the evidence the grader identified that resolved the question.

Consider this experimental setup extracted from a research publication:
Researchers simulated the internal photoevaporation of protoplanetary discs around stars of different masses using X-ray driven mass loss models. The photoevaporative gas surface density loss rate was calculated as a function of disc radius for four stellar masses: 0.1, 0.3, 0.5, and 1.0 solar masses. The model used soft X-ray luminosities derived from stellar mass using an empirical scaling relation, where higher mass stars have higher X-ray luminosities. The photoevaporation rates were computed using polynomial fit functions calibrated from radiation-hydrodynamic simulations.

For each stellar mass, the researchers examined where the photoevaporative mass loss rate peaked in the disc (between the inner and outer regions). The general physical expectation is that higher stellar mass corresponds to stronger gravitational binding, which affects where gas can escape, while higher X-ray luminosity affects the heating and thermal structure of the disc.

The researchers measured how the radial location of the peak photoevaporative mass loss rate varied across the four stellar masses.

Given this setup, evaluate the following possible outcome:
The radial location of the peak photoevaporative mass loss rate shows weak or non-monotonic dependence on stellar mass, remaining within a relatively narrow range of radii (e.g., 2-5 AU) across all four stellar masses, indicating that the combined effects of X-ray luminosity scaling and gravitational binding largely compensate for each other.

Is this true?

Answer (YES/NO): NO